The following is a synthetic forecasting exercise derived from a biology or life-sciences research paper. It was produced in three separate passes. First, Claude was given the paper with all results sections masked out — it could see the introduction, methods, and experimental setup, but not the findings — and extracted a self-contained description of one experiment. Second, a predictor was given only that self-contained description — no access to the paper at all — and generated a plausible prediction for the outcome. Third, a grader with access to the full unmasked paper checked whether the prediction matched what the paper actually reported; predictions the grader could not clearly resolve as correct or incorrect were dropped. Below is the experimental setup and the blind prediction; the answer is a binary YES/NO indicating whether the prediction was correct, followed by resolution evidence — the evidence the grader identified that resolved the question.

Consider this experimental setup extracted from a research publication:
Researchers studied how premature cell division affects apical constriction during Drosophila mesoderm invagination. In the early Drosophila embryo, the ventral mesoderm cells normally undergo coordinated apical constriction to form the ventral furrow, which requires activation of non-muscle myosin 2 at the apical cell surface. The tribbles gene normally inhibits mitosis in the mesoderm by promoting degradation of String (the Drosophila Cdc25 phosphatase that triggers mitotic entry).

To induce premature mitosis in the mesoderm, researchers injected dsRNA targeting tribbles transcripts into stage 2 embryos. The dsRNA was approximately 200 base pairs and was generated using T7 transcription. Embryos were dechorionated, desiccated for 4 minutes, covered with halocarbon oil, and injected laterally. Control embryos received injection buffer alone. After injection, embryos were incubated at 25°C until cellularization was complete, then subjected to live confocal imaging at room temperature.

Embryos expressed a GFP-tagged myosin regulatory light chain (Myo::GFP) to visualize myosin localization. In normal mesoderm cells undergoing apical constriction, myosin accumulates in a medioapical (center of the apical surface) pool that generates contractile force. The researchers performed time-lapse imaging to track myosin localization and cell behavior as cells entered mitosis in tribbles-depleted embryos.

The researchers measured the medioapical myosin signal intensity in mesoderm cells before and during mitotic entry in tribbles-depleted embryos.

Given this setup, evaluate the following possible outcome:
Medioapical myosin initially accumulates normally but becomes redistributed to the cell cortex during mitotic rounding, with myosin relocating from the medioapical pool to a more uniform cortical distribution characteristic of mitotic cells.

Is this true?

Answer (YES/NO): NO